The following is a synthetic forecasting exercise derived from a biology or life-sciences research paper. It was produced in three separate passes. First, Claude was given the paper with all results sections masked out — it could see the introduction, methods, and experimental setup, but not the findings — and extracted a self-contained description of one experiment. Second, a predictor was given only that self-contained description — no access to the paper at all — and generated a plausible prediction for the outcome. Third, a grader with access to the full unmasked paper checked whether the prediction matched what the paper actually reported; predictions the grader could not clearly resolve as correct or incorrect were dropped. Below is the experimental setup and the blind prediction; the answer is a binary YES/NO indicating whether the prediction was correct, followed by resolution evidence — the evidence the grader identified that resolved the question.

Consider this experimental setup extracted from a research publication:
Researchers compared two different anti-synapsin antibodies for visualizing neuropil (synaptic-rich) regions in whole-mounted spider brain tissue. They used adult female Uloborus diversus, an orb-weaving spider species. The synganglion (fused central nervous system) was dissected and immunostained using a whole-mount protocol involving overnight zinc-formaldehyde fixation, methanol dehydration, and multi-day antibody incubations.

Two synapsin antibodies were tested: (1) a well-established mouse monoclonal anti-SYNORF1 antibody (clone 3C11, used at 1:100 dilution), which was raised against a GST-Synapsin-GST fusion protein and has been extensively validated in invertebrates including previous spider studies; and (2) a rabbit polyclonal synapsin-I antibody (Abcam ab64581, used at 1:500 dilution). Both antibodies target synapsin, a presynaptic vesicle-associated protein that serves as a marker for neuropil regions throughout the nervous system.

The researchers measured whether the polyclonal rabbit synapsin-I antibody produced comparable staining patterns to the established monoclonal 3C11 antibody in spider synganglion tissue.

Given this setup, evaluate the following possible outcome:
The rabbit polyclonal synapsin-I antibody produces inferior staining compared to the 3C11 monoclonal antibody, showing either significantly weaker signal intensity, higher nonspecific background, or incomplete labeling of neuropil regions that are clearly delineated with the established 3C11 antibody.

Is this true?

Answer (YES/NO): NO